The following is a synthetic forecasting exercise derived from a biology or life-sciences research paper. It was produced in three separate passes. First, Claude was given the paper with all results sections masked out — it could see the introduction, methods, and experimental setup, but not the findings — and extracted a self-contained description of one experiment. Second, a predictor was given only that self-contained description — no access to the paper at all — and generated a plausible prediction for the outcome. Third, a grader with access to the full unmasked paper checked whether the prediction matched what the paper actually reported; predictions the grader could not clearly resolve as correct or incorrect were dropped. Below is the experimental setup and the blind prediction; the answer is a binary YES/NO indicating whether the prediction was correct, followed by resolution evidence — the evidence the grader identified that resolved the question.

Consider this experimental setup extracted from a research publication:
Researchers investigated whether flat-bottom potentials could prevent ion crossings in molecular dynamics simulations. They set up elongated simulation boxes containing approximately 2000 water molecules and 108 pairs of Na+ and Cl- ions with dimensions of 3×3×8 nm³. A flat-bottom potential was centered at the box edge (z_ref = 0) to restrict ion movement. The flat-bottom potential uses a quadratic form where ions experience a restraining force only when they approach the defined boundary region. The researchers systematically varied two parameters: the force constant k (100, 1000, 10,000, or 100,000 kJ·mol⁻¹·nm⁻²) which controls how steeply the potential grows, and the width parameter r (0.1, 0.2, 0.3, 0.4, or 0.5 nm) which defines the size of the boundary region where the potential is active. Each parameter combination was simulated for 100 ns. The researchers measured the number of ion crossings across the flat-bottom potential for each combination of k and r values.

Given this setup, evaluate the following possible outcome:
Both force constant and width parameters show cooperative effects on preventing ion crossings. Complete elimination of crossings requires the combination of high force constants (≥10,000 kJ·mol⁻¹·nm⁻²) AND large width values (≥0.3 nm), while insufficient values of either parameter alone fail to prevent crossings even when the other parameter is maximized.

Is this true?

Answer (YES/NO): NO